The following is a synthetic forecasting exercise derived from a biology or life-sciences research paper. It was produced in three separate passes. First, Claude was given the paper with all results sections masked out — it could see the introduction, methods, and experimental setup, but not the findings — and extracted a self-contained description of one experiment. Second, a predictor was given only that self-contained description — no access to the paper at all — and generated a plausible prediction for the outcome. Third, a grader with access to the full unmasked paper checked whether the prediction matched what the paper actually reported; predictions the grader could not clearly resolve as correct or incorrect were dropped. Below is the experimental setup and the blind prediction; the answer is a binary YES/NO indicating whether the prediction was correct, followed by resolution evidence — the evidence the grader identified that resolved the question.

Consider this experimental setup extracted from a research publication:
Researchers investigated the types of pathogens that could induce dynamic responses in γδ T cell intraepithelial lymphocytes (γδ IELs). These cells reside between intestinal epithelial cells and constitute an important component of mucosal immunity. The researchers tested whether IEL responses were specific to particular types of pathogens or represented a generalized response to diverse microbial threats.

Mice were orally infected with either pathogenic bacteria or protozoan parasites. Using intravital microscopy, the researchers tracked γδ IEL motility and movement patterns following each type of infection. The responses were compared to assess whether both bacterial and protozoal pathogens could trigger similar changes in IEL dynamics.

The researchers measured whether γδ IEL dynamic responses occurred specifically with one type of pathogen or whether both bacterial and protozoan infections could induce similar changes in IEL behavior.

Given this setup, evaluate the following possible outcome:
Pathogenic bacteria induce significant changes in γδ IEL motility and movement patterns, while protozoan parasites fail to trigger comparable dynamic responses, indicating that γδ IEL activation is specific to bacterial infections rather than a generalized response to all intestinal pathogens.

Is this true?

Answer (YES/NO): NO